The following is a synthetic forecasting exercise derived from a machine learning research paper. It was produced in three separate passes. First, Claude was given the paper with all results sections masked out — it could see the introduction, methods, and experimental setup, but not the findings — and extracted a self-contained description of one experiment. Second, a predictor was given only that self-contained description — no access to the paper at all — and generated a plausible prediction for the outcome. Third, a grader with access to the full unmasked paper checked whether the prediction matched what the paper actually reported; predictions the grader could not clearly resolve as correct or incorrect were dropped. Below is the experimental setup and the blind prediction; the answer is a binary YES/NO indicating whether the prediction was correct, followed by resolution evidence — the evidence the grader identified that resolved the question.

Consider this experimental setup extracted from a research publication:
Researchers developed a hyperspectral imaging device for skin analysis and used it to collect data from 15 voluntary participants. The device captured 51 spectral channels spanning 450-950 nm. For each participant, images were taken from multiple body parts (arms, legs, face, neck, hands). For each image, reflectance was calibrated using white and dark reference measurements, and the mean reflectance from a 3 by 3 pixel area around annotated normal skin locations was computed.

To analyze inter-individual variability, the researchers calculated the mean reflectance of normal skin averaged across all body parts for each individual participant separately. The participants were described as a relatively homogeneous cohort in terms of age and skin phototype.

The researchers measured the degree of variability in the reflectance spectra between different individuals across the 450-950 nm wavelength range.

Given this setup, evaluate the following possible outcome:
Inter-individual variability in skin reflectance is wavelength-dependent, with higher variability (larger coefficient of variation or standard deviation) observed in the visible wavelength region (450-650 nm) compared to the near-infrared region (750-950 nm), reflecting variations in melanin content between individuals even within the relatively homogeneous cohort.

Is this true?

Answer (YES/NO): YES